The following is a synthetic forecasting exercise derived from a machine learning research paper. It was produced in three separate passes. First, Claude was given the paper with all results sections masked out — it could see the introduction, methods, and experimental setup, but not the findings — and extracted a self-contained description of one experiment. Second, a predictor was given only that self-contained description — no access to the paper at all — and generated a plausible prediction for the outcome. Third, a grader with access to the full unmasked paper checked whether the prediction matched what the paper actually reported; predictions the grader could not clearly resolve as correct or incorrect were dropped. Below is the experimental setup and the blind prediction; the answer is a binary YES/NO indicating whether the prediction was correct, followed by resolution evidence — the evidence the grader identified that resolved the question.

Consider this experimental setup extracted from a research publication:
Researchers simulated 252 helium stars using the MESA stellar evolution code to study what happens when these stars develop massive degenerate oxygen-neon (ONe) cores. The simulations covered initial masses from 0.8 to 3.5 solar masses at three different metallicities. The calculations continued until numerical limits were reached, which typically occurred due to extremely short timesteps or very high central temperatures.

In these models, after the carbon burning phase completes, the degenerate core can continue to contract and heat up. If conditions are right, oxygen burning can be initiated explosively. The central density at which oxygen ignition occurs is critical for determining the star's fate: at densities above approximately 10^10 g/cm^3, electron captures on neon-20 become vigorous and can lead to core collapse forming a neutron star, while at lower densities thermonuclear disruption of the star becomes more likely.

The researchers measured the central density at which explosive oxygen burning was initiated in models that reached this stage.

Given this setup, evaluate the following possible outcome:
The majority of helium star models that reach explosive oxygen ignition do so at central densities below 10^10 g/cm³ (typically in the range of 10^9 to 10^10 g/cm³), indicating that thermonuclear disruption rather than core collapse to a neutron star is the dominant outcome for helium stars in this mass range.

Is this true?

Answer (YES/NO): YES